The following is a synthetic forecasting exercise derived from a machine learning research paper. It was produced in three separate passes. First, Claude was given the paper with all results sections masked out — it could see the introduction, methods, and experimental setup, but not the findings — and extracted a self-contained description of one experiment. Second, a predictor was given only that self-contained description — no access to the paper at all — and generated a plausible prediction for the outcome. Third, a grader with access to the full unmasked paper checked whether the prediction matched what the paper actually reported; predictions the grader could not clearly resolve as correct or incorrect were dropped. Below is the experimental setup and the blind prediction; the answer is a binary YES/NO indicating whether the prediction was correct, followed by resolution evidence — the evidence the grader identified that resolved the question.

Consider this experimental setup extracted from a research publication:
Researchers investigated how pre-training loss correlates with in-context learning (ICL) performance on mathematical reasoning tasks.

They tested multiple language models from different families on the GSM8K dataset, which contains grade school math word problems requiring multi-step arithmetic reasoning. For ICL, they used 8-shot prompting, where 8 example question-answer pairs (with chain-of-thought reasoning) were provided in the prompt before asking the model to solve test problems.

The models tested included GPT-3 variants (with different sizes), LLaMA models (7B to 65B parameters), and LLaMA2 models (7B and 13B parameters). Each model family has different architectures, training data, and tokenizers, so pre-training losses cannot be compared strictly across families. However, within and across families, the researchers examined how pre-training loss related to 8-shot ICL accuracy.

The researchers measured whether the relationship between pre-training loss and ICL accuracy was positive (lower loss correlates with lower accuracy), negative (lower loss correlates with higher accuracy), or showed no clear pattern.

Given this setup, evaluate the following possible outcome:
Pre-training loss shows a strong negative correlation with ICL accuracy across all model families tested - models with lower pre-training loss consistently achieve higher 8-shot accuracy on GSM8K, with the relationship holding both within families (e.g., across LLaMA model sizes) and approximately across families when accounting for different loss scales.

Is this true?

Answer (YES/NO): YES